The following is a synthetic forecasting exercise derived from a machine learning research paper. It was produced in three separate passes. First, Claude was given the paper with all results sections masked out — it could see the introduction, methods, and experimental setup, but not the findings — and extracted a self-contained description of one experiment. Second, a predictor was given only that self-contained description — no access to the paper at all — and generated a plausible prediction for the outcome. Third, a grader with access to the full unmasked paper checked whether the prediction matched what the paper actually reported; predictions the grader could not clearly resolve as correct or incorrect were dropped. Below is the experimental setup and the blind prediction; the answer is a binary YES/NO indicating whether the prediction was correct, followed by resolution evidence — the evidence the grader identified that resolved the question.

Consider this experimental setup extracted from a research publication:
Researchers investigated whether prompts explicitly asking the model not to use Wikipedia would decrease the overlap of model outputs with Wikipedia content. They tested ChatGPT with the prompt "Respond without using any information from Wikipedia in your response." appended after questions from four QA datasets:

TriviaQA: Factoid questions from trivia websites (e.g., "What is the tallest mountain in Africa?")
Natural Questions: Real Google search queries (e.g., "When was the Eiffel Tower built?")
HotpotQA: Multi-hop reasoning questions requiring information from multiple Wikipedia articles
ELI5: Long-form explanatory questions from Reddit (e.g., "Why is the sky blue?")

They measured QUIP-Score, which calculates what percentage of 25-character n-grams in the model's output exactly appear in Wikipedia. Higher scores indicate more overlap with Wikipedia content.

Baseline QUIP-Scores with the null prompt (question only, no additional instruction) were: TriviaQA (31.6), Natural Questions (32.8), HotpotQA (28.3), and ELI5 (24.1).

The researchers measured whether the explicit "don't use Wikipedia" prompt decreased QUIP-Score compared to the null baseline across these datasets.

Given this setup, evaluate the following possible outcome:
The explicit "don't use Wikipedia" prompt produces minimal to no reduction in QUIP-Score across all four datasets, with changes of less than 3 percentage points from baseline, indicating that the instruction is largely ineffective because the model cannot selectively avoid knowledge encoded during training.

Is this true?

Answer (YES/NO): NO